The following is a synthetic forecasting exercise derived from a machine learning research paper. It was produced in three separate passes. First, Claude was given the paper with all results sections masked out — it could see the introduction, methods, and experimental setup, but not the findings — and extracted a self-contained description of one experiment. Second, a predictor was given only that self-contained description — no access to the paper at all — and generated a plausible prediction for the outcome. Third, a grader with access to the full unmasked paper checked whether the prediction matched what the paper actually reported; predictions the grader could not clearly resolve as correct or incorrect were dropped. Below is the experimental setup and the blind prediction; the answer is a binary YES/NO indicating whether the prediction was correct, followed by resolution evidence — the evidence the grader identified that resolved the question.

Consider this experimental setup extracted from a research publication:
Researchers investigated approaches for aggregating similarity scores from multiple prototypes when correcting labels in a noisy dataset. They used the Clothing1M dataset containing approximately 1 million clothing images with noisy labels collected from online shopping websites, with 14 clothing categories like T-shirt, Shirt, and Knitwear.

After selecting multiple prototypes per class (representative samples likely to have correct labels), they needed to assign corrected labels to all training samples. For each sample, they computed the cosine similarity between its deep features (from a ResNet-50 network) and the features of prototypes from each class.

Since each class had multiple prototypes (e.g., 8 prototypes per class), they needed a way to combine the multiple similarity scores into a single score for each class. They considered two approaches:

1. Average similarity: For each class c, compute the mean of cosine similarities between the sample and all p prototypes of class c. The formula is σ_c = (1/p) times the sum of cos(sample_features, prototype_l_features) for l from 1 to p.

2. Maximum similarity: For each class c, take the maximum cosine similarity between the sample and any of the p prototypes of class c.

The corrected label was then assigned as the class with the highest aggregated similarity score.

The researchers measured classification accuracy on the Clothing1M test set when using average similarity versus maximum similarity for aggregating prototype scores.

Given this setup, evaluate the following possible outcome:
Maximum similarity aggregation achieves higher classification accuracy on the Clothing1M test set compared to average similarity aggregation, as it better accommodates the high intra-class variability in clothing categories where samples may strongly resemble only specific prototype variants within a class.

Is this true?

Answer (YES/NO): NO